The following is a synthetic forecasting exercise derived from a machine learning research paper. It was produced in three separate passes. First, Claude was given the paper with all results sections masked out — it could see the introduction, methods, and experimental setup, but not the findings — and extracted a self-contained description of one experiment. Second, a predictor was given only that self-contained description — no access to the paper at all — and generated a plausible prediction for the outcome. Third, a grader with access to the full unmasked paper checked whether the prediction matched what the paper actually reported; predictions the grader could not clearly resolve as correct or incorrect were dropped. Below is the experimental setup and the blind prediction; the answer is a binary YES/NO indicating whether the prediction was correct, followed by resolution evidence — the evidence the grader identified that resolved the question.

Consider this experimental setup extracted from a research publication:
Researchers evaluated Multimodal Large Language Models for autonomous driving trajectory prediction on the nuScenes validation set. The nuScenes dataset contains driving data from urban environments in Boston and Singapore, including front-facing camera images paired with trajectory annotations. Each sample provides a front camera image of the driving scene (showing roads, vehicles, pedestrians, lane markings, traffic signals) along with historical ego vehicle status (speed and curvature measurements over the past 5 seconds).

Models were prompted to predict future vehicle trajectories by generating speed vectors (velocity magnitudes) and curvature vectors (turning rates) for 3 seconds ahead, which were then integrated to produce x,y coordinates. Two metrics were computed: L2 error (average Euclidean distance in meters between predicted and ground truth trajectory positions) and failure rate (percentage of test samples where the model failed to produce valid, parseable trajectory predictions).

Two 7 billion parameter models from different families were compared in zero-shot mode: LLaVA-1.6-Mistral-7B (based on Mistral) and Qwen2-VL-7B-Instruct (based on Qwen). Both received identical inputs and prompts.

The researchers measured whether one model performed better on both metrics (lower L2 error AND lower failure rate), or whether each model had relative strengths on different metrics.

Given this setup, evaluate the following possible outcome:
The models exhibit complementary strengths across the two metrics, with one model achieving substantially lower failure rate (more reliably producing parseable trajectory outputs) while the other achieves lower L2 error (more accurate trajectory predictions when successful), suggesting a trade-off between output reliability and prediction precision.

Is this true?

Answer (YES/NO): YES